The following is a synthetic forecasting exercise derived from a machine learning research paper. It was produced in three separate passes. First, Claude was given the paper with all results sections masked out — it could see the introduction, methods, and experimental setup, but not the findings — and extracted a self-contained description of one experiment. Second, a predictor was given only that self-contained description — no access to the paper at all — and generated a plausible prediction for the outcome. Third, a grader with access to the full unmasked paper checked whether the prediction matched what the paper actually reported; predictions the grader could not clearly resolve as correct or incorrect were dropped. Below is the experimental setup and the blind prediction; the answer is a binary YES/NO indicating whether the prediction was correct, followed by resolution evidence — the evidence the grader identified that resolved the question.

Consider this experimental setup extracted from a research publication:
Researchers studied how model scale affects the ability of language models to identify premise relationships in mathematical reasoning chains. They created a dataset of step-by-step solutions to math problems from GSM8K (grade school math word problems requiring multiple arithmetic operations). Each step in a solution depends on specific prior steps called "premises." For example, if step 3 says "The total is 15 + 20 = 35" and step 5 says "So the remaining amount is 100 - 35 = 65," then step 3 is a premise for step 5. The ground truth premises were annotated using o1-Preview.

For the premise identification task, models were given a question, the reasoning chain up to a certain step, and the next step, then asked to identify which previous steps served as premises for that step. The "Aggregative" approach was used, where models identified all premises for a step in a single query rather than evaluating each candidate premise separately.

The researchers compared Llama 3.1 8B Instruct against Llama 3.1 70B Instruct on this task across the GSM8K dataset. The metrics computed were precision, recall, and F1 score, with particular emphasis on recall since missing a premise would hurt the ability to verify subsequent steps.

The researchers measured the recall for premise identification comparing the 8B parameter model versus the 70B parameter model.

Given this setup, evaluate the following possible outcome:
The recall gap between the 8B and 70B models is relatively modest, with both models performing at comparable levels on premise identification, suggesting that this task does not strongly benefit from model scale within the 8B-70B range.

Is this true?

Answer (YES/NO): NO